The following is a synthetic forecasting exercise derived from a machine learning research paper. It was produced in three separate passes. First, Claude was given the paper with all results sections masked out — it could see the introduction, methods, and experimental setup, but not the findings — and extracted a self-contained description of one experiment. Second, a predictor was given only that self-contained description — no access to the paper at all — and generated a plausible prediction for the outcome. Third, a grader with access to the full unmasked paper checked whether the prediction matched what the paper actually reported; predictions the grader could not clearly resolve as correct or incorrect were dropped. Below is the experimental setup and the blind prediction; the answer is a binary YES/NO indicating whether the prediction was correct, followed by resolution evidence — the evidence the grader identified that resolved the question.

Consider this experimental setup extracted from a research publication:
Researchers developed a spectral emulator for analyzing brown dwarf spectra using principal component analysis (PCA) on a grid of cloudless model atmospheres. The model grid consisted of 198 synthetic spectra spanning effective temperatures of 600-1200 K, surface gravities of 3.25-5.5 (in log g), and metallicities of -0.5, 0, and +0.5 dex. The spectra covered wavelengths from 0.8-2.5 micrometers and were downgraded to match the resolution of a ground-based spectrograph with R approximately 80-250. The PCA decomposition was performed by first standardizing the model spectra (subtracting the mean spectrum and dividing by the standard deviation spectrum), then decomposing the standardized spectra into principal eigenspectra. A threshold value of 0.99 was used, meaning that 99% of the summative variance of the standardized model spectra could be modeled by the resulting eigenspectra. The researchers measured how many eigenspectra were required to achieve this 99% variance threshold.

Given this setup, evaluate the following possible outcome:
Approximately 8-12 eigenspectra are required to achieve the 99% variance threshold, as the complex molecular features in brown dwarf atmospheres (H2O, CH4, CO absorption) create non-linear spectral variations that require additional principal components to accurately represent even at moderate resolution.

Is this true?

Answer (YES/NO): YES